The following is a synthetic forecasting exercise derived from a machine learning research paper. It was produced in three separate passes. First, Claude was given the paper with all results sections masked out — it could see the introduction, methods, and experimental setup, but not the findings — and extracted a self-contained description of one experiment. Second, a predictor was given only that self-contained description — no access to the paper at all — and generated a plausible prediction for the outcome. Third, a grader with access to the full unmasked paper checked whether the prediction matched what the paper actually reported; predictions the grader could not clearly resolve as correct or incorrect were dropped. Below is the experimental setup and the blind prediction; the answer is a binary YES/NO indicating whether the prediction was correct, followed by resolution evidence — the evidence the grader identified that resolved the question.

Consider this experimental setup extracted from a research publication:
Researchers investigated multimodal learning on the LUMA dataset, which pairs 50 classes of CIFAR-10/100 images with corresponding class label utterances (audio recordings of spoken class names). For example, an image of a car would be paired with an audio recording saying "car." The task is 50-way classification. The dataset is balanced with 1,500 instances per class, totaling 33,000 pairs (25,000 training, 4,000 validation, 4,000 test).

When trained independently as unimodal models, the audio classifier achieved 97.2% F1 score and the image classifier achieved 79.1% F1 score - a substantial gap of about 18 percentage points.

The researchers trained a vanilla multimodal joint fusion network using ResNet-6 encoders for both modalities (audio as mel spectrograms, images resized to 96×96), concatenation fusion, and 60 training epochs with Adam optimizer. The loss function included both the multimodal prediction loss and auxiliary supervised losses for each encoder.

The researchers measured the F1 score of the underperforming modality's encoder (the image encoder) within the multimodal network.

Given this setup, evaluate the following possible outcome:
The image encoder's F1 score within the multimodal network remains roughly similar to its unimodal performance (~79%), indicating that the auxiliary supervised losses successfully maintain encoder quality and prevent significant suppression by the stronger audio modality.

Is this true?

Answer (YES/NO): NO